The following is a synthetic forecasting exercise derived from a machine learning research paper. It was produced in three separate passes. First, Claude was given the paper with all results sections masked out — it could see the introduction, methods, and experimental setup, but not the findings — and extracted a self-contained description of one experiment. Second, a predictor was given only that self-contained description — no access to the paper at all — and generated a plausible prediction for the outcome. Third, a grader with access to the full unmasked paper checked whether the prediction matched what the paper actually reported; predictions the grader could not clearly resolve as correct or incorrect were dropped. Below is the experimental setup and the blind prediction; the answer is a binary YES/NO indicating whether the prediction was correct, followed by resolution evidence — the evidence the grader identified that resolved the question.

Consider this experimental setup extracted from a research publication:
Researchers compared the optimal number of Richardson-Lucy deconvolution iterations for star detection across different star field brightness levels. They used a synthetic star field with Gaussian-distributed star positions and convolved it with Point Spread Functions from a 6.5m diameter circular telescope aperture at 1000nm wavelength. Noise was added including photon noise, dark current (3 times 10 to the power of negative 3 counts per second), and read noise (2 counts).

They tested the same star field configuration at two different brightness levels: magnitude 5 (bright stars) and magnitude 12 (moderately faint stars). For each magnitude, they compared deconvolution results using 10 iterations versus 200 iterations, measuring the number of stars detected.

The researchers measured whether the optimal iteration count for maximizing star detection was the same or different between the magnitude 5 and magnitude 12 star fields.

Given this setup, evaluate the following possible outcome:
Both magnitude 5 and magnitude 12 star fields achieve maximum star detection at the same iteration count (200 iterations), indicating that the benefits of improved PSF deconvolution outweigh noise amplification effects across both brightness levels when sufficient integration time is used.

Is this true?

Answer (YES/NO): NO